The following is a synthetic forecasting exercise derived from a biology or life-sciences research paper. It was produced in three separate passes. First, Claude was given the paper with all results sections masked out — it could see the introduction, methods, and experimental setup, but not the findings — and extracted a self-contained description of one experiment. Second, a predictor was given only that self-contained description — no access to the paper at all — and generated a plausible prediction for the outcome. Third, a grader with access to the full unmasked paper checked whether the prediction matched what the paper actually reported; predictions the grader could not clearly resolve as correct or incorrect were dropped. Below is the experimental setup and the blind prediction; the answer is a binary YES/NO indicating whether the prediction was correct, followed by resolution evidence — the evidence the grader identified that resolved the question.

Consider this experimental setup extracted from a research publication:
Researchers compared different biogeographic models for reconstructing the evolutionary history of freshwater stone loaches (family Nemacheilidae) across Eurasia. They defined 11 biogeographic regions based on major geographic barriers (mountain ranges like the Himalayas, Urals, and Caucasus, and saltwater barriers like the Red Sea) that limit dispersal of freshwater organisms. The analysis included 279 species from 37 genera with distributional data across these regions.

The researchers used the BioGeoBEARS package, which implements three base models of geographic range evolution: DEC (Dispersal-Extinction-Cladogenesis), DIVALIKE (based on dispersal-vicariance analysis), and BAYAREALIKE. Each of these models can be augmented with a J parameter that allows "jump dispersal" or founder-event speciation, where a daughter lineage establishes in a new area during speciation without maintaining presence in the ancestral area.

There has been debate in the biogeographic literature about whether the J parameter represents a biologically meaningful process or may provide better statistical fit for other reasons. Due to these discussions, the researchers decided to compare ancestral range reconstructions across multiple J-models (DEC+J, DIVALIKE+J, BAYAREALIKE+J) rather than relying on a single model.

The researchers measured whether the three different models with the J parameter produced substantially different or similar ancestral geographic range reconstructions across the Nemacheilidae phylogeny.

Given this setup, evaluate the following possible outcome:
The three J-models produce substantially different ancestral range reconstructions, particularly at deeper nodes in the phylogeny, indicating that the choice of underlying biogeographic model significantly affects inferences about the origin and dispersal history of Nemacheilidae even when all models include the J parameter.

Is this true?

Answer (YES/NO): NO